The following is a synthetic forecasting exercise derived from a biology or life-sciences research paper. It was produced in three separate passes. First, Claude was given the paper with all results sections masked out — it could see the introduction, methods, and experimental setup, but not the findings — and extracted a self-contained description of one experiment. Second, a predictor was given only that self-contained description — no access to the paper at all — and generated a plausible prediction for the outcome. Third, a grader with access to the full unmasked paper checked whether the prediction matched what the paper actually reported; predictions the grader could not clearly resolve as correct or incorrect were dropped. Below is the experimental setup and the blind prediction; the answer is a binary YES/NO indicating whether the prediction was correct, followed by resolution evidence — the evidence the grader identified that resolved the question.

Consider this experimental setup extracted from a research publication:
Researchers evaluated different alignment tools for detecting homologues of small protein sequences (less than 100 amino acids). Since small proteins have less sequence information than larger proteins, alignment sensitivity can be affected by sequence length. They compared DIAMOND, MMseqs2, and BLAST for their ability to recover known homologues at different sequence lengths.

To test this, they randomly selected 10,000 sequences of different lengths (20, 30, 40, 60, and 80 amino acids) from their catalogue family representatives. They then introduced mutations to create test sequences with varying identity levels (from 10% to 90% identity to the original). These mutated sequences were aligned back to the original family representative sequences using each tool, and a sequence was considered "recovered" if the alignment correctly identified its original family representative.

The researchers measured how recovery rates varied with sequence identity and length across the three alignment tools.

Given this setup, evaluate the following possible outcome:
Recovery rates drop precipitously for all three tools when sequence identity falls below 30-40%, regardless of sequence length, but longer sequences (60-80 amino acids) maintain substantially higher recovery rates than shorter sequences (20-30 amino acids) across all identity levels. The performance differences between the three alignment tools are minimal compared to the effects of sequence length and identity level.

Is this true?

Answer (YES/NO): NO